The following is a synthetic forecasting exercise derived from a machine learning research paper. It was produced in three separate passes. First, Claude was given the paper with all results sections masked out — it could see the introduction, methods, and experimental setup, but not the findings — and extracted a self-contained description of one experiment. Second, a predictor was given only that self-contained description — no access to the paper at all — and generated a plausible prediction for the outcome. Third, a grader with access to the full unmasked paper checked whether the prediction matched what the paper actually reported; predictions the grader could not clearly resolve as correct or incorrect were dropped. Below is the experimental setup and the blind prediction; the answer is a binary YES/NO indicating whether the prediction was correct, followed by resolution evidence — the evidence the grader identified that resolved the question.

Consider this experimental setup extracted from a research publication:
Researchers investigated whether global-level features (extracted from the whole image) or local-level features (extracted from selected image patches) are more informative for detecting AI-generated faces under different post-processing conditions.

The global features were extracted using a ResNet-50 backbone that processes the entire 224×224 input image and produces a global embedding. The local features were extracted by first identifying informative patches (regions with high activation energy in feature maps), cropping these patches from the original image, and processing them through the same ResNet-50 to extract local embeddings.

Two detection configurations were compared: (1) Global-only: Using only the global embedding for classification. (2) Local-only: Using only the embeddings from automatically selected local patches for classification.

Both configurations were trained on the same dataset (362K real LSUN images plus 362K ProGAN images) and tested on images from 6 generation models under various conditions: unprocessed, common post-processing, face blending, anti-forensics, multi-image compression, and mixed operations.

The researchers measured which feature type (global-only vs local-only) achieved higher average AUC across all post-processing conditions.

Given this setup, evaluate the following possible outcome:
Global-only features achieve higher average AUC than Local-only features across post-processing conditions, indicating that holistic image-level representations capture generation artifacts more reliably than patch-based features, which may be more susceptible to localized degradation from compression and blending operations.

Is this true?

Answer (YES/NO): NO